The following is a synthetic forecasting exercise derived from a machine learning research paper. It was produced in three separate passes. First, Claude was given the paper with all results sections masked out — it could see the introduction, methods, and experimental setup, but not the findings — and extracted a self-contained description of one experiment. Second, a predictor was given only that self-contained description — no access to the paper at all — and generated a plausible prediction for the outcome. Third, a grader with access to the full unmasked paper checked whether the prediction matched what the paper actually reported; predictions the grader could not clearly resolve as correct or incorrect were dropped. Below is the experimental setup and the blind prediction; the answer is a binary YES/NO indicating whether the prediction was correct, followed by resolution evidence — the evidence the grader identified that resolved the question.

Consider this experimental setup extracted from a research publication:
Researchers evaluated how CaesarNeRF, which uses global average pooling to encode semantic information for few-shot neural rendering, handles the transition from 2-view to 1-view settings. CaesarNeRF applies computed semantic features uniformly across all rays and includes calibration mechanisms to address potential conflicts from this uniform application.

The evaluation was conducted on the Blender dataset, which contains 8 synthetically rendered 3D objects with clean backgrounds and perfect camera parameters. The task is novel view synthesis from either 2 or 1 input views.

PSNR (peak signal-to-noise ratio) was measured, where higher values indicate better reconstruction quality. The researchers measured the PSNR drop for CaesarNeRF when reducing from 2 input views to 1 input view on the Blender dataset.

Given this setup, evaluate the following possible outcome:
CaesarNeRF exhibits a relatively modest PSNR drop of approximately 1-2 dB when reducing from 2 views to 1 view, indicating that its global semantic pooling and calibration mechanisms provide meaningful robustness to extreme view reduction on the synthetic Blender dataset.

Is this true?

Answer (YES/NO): NO